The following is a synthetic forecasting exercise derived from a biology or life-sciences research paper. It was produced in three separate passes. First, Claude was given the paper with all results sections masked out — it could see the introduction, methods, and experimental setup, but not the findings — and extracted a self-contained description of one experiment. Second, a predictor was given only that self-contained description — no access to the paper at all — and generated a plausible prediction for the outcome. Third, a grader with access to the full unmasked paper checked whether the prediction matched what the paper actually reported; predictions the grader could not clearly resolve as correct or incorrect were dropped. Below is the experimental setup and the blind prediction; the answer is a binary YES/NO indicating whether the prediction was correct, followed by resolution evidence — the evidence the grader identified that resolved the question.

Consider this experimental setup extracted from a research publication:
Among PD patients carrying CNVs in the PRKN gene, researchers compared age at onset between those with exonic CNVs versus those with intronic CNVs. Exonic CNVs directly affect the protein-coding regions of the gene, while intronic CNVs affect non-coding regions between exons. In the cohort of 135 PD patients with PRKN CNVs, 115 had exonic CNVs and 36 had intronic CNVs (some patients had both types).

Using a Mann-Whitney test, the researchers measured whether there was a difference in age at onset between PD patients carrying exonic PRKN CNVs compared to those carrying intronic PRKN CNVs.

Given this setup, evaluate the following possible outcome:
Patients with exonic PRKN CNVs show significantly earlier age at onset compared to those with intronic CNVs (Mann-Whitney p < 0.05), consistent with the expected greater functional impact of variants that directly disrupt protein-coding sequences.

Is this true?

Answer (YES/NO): YES